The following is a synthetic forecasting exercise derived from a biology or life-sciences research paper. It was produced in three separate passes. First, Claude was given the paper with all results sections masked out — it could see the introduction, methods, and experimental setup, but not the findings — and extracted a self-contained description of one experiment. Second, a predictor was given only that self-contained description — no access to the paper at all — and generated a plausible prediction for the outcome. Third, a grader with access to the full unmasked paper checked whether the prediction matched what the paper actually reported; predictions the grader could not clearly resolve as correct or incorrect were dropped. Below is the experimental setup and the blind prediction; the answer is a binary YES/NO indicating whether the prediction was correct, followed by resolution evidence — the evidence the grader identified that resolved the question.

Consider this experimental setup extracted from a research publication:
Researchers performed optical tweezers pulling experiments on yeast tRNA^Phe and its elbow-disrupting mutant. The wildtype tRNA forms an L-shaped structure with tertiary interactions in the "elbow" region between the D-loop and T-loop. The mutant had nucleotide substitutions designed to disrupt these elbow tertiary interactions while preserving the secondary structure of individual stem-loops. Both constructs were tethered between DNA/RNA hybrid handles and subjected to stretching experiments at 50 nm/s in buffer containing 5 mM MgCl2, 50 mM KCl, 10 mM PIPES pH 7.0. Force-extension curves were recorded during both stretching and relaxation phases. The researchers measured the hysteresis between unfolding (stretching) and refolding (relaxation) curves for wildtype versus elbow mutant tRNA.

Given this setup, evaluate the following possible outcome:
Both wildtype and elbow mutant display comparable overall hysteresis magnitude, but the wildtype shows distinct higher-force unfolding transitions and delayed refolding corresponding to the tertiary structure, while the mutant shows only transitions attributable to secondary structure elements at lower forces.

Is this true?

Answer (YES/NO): NO